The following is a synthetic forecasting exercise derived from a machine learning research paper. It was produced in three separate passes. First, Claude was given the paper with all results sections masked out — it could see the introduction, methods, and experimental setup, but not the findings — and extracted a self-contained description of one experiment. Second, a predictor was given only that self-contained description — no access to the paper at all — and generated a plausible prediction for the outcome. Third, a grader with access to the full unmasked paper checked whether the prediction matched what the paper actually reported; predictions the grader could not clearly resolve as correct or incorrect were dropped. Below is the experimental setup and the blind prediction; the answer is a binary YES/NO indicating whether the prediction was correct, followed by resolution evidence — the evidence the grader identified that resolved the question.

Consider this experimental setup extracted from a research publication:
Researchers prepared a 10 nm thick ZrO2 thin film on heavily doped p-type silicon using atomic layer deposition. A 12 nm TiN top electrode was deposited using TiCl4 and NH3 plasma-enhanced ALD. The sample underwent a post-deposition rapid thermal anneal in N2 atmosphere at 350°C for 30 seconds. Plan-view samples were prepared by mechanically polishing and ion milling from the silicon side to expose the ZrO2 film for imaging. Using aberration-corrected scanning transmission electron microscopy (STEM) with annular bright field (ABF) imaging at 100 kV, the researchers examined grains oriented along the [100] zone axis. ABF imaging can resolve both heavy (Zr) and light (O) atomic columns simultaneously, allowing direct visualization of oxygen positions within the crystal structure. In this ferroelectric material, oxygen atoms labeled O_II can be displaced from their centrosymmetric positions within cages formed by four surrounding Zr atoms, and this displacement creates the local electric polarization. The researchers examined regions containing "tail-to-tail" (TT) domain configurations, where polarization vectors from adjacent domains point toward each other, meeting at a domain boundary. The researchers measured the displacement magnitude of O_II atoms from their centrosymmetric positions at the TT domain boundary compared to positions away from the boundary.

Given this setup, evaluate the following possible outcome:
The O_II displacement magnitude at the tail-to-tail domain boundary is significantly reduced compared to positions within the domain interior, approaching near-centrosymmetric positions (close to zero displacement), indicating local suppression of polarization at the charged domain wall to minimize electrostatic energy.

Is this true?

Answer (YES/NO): YES